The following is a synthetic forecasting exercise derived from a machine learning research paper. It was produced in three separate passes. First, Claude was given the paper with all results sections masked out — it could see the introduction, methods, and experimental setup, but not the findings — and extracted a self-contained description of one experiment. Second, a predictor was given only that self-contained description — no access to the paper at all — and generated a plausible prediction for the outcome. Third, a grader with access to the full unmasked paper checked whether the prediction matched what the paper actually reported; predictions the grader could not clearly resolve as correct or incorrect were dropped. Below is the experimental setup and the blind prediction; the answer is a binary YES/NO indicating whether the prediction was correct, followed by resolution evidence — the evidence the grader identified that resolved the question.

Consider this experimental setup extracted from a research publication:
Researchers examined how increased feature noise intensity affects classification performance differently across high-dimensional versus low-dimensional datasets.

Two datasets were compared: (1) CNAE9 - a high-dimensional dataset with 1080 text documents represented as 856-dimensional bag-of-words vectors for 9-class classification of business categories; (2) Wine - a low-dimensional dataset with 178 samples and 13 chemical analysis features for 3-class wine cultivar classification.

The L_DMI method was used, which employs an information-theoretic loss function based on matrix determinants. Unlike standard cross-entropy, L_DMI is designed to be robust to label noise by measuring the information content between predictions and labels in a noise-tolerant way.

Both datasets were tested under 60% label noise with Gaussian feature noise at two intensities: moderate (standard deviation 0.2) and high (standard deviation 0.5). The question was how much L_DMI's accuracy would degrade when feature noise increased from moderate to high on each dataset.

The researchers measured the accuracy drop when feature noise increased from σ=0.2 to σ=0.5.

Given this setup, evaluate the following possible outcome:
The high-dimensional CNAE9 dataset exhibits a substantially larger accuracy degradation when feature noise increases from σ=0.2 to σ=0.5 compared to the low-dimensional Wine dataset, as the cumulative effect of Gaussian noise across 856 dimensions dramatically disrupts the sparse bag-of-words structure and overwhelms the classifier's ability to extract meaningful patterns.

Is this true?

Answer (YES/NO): YES